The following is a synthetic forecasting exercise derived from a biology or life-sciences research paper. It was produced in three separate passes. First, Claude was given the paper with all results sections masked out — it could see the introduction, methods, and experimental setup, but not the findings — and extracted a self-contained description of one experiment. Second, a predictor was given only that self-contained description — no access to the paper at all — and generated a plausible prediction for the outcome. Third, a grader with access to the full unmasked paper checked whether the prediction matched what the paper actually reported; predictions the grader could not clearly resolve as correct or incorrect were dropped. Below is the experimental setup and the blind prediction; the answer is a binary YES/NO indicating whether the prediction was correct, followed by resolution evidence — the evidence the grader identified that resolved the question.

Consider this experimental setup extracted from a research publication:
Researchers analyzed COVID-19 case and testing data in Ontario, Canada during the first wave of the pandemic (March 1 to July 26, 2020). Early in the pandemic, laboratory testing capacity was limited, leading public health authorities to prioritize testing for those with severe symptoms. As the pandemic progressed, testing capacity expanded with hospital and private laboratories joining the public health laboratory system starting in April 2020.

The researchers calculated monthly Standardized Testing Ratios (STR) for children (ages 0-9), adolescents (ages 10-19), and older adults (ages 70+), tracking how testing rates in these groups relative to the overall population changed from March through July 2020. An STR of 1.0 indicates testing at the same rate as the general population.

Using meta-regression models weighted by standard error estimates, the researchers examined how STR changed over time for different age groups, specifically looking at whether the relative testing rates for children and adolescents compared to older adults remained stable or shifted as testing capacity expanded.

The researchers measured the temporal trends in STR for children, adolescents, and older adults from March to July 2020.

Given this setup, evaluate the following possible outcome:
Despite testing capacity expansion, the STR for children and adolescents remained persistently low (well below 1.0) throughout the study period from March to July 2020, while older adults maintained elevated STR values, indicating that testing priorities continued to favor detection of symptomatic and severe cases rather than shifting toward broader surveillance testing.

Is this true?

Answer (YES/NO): YES